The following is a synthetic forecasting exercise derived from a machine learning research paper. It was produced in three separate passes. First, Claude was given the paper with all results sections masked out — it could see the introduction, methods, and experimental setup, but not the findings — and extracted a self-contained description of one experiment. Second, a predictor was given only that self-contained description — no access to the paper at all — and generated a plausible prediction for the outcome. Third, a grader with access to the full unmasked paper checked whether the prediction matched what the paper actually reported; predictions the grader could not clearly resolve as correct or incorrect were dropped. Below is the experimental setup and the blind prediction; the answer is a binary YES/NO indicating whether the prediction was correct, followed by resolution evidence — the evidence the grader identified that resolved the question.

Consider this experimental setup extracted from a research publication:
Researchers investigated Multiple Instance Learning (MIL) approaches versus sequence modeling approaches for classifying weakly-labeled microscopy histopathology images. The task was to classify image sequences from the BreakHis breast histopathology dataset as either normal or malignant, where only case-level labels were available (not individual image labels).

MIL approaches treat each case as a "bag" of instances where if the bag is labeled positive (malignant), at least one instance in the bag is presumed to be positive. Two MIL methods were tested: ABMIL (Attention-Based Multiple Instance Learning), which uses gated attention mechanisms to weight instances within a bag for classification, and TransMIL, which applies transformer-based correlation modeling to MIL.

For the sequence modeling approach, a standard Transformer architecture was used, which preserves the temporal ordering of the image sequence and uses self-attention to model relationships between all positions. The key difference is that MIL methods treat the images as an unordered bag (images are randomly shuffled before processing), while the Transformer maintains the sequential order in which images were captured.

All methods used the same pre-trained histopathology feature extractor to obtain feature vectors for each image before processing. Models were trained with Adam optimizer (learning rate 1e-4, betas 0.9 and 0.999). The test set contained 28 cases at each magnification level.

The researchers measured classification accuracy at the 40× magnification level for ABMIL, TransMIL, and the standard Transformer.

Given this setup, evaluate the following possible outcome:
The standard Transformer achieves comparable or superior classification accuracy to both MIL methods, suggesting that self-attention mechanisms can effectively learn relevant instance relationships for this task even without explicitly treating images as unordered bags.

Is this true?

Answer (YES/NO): NO